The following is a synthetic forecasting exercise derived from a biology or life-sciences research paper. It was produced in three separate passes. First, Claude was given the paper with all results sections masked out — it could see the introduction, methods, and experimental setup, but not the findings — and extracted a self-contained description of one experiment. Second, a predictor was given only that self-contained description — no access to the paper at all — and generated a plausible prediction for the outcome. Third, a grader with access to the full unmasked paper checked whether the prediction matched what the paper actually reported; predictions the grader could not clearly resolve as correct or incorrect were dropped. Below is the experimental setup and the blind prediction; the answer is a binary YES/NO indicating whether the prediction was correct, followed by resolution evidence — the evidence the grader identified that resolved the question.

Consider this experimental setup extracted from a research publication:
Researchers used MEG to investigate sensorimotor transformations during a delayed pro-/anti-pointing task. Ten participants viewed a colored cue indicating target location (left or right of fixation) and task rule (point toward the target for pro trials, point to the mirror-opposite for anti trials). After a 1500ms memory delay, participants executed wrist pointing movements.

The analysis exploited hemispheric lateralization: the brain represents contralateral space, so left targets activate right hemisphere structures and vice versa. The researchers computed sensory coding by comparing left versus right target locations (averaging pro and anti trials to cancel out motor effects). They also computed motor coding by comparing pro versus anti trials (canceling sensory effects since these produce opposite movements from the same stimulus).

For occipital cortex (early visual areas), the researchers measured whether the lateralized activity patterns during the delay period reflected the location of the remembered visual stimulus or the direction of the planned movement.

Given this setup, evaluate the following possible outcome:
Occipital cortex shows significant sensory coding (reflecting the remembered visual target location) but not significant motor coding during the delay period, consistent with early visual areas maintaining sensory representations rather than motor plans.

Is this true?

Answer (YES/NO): YES